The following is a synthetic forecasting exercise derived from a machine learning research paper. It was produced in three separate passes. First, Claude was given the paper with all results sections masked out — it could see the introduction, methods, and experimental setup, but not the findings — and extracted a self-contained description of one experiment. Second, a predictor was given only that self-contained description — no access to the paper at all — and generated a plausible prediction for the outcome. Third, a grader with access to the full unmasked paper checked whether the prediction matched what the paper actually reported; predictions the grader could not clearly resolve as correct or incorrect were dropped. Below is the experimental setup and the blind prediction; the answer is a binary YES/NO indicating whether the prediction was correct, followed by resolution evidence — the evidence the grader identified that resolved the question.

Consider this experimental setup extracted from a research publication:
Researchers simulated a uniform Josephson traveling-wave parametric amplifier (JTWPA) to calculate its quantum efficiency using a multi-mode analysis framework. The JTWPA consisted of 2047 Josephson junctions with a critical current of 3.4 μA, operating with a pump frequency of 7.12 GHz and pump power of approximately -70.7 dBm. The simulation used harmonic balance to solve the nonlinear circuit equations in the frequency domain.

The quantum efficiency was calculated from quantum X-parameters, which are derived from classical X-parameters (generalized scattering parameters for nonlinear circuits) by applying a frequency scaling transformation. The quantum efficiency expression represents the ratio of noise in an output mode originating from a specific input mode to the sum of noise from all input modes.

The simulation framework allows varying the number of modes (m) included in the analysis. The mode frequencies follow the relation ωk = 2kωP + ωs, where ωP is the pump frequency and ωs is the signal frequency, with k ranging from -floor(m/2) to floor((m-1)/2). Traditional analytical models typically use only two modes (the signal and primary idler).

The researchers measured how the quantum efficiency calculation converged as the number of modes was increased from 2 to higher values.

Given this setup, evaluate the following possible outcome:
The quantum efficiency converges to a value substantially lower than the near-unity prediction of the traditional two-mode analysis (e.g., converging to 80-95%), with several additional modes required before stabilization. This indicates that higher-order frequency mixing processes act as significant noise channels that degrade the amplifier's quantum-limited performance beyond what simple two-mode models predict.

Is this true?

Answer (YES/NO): YES